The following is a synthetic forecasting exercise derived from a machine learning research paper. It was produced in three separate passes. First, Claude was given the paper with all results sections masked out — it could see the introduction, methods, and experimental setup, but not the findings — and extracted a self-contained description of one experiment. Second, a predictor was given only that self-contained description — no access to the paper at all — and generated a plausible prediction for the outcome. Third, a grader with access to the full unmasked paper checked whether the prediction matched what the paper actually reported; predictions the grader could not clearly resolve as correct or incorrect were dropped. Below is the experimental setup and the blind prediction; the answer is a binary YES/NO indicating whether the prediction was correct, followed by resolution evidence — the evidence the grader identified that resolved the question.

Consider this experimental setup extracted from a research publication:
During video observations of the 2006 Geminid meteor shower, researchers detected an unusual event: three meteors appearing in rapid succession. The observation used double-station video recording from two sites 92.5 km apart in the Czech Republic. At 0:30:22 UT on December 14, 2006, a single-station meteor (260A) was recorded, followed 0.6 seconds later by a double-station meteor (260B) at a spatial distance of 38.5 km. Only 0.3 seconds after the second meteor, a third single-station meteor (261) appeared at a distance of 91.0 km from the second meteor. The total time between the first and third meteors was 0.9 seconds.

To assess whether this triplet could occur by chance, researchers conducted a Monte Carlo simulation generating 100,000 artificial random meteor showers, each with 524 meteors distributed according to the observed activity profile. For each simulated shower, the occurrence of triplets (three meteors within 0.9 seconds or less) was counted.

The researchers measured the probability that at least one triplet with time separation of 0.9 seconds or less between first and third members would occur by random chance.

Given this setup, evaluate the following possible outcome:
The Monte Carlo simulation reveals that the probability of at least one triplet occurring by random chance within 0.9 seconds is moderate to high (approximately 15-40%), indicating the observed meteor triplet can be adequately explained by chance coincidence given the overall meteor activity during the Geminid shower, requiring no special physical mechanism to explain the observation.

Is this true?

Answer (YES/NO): NO